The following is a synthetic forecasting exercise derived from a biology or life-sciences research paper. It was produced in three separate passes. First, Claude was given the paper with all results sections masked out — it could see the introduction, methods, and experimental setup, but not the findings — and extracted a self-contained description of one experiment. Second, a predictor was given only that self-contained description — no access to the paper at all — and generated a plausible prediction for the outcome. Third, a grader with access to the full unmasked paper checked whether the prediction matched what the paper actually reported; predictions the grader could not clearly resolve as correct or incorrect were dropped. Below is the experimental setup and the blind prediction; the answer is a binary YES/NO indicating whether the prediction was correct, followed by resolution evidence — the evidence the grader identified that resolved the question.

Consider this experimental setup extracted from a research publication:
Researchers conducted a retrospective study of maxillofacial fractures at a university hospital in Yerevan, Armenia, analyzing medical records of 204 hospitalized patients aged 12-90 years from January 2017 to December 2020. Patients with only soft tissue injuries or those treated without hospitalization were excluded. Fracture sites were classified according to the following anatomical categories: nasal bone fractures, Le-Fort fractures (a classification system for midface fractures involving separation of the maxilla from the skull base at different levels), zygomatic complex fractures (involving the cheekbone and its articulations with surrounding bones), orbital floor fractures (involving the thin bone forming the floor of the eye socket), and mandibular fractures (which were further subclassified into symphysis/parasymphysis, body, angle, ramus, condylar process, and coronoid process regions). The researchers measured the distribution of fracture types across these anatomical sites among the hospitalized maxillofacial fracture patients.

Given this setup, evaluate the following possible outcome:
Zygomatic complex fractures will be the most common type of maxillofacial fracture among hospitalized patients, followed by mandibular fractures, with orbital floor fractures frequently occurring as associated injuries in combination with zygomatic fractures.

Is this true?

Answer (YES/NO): NO